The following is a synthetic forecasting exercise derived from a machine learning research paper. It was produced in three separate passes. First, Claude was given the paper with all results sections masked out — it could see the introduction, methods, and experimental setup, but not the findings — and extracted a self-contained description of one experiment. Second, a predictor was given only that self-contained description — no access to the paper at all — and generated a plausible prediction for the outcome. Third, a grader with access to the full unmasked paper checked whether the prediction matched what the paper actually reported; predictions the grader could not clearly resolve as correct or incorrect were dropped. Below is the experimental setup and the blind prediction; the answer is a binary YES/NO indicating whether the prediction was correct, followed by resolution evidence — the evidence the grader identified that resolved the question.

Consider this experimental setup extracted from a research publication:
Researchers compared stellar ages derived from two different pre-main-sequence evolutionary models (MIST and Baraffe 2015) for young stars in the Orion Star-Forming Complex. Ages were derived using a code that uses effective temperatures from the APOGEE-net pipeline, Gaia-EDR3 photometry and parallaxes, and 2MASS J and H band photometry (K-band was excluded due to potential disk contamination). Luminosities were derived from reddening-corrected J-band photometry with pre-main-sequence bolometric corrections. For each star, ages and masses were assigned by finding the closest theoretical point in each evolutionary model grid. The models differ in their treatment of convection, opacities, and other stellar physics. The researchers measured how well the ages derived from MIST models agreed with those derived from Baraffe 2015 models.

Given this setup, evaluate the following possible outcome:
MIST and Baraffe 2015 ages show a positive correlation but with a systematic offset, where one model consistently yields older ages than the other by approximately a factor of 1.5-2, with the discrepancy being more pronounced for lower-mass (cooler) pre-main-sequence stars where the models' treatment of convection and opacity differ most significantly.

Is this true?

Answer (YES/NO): NO